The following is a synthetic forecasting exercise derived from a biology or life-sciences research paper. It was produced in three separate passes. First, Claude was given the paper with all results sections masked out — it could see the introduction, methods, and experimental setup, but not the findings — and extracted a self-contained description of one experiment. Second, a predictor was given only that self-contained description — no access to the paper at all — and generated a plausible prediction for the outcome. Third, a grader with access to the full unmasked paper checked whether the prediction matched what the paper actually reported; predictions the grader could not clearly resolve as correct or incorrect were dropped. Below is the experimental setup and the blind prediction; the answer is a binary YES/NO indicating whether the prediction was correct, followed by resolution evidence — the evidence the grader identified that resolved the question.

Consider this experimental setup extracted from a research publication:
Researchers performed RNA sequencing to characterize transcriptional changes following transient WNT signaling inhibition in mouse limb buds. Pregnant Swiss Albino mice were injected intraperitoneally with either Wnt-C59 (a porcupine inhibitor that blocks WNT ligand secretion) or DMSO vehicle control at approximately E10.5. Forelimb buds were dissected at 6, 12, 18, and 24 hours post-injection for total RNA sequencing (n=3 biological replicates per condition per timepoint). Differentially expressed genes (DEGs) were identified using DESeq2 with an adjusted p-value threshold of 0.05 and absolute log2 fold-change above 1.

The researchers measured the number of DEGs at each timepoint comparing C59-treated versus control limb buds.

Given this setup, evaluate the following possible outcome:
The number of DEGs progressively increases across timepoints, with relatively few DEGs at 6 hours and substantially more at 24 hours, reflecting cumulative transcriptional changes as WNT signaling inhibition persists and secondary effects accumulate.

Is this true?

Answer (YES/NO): NO